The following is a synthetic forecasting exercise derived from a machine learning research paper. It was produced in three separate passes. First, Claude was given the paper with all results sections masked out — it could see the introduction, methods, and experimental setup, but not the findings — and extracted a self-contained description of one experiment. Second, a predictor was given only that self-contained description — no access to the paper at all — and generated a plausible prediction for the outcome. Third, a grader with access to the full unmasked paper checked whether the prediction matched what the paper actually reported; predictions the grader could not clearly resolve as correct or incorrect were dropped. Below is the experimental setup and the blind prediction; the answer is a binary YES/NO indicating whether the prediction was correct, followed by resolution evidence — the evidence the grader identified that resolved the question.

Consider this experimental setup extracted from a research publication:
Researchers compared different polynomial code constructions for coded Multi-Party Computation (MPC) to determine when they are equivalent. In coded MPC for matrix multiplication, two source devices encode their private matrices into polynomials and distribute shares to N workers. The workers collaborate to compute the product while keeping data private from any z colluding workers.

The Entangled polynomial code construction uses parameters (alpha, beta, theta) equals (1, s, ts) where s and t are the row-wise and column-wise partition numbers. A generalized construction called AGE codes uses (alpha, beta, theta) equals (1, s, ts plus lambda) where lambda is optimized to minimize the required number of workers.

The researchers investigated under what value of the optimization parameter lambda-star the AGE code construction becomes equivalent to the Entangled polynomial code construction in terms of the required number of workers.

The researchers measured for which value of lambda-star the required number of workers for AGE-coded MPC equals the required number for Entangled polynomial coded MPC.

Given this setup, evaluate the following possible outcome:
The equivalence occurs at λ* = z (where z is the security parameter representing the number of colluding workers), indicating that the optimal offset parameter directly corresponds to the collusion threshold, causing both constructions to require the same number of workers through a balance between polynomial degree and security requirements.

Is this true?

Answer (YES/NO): NO